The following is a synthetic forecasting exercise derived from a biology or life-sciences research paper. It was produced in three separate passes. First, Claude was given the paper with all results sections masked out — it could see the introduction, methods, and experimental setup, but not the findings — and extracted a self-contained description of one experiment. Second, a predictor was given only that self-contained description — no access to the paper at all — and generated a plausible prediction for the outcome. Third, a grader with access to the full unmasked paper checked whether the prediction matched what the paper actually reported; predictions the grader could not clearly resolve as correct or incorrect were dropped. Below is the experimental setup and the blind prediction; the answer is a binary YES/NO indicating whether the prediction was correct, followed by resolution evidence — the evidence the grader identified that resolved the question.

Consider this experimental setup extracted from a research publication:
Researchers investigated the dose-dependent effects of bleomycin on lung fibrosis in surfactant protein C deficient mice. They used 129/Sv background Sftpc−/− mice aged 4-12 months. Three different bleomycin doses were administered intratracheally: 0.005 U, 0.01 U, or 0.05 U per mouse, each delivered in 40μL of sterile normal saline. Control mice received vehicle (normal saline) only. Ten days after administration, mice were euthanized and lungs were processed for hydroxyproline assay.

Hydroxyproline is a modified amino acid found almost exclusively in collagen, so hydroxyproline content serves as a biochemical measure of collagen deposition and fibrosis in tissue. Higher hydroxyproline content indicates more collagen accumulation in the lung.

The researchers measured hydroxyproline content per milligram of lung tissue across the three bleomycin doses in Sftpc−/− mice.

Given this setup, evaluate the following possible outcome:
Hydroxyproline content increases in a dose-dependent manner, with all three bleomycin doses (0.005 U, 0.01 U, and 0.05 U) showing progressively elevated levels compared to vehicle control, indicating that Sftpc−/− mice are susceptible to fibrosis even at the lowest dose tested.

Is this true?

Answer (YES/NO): NO